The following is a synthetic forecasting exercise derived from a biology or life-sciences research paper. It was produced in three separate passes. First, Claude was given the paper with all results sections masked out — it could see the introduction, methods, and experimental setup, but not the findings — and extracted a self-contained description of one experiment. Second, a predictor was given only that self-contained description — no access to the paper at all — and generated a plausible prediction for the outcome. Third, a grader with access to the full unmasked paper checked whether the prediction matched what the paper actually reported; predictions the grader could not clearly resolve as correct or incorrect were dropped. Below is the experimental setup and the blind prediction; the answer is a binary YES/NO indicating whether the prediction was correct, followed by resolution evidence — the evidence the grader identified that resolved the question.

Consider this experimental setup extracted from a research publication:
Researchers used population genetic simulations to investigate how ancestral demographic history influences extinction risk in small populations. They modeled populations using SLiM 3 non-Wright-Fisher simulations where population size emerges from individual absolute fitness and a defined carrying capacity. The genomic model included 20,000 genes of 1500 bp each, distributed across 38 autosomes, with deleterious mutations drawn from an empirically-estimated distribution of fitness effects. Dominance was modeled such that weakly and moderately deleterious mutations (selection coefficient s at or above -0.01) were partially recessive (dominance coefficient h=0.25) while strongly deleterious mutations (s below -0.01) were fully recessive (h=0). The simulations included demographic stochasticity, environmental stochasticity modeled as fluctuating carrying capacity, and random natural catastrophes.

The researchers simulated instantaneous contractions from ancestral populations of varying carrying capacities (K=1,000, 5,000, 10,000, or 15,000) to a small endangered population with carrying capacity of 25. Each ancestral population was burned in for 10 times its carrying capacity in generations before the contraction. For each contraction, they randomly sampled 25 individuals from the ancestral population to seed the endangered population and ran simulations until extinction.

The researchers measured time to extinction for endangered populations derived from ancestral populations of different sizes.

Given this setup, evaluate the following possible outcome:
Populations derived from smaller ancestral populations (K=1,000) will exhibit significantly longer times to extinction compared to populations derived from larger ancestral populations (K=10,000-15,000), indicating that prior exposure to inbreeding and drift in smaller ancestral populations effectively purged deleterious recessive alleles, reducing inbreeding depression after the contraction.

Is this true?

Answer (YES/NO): YES